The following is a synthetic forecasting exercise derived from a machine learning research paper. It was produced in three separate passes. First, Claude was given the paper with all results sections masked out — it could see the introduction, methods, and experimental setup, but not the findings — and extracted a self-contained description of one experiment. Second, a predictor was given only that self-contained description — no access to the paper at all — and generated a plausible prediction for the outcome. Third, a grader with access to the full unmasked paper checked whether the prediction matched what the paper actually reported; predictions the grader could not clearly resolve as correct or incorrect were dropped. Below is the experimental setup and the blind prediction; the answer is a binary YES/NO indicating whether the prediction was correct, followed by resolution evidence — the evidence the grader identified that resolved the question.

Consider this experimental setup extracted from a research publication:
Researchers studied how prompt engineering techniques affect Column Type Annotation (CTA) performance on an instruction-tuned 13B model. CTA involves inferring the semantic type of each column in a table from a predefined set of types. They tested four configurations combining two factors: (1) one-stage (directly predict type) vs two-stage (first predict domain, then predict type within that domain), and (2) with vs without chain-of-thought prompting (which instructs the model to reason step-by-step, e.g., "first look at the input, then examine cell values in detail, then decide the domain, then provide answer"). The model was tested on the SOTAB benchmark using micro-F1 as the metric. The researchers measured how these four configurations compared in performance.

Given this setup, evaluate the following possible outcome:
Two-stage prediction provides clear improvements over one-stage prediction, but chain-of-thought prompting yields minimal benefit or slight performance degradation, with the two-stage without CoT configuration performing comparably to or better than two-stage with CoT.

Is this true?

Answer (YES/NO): NO